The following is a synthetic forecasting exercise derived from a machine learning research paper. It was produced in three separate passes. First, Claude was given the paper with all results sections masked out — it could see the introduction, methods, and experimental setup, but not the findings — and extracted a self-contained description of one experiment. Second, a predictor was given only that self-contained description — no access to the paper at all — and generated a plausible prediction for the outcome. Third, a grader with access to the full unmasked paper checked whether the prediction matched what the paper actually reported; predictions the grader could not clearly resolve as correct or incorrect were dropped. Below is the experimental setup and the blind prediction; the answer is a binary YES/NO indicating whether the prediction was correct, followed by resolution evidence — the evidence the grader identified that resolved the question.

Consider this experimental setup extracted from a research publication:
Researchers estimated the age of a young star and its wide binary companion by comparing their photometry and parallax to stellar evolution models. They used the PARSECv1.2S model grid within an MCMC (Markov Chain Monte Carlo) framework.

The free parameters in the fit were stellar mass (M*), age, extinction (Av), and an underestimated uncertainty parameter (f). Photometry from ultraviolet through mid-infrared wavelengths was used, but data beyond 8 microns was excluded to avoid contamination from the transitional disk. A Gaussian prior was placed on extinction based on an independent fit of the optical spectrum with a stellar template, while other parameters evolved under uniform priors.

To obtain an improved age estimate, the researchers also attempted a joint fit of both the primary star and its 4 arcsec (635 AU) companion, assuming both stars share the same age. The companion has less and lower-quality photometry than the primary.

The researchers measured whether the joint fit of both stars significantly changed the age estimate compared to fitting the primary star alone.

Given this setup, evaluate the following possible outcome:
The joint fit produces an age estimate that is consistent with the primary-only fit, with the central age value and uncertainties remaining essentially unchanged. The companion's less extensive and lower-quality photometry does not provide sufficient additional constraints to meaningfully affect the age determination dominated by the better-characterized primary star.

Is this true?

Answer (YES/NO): YES